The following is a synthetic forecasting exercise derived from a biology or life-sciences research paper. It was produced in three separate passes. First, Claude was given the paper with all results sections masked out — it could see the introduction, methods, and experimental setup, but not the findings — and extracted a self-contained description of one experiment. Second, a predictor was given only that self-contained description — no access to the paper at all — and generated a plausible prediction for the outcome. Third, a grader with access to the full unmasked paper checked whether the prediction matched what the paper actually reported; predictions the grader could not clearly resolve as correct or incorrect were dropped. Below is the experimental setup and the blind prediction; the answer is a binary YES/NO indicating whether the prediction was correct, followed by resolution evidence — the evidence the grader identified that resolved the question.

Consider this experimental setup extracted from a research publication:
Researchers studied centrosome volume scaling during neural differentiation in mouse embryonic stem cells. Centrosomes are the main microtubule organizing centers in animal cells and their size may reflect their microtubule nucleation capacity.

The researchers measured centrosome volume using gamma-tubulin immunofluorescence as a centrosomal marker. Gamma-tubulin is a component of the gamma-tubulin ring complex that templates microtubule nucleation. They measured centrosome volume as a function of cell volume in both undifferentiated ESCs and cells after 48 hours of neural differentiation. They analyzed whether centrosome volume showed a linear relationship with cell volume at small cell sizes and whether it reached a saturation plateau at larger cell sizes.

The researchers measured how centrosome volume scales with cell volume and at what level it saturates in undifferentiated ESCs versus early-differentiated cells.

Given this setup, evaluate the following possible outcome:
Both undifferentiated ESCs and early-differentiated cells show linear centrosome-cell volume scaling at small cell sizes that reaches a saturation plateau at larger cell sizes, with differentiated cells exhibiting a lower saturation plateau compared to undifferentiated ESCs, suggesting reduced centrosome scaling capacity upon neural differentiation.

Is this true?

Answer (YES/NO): NO